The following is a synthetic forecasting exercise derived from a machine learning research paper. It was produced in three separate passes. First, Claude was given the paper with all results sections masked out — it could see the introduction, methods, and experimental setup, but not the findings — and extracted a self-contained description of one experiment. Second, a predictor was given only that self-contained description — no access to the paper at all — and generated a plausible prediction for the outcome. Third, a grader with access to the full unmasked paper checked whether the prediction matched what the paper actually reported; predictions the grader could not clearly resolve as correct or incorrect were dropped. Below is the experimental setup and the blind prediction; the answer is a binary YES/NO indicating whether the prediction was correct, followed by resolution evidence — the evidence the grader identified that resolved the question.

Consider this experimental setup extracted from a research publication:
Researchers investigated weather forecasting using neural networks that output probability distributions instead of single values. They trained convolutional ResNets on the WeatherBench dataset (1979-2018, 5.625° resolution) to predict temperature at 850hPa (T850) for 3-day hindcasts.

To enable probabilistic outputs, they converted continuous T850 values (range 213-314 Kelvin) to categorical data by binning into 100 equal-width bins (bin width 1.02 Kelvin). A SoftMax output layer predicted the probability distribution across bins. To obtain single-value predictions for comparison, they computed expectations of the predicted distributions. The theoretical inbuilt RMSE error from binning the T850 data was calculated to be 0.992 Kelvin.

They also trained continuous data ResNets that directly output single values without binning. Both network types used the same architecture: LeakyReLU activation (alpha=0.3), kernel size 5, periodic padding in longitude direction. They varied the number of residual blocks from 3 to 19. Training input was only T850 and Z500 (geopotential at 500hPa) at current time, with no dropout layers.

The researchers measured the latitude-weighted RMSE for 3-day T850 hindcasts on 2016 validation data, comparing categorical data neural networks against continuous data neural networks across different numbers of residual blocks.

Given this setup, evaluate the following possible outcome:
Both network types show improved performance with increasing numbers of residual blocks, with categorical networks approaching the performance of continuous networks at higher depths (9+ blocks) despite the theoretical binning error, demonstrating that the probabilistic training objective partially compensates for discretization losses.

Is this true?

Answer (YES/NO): NO